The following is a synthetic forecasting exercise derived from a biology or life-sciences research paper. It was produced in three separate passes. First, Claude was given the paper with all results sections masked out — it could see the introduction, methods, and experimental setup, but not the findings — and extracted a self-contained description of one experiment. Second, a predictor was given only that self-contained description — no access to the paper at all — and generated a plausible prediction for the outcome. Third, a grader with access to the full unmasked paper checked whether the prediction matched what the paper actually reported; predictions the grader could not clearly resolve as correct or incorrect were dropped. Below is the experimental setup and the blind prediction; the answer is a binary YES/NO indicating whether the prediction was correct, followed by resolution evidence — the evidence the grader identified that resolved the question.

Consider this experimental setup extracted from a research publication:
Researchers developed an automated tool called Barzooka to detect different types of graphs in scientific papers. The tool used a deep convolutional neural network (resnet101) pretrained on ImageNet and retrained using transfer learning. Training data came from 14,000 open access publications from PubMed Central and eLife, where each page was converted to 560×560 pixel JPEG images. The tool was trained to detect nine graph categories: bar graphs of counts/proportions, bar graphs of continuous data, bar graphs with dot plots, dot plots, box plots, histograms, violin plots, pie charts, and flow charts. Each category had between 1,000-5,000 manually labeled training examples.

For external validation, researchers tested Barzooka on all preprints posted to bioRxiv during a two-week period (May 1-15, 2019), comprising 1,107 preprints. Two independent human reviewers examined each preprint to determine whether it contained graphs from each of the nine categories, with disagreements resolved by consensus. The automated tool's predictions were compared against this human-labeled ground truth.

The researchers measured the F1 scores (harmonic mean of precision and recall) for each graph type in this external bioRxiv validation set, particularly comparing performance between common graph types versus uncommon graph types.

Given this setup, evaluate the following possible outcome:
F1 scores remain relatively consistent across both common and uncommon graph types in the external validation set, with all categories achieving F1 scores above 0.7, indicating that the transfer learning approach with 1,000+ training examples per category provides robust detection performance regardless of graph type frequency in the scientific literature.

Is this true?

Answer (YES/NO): NO